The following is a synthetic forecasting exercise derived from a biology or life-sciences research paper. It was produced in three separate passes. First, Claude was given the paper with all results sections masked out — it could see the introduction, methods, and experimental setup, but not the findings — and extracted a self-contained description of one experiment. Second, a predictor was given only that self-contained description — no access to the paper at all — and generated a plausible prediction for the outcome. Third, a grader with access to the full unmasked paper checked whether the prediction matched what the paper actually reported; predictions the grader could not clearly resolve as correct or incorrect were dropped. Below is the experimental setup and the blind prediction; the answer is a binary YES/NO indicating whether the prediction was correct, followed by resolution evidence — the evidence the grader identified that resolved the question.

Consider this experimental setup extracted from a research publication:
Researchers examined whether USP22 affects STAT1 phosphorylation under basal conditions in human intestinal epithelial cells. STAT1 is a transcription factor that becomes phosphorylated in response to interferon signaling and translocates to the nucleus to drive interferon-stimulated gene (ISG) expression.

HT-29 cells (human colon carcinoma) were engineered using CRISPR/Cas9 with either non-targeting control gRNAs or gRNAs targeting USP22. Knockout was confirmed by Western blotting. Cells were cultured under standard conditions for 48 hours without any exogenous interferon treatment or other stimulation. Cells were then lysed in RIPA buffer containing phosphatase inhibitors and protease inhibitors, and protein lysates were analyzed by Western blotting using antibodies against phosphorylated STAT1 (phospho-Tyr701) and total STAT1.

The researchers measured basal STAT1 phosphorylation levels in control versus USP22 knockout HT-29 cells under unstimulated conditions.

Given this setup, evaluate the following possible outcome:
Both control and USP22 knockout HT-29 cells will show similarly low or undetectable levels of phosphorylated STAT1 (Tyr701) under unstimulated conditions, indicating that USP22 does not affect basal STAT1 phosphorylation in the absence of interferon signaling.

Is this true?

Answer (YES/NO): NO